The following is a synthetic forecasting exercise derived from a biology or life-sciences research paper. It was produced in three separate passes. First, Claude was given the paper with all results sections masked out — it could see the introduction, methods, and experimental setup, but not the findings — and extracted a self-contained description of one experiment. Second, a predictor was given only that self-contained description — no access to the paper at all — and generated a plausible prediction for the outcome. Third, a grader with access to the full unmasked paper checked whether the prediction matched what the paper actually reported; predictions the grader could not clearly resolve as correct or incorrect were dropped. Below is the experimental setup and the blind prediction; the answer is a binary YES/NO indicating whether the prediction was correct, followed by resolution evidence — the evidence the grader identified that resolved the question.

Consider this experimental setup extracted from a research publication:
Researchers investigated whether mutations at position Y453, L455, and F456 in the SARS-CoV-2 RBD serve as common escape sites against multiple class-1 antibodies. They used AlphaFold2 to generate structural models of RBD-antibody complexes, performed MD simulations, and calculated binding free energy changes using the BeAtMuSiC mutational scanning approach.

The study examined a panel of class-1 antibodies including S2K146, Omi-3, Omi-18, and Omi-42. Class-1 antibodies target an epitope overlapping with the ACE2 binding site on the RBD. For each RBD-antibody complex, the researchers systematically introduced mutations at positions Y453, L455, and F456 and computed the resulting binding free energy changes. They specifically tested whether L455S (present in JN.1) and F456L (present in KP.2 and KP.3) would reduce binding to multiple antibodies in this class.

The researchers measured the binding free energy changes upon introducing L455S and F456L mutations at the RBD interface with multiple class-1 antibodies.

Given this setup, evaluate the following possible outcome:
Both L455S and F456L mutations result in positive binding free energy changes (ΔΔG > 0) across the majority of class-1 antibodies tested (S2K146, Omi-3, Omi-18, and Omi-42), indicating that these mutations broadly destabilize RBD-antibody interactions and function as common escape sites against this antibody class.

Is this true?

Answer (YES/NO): YES